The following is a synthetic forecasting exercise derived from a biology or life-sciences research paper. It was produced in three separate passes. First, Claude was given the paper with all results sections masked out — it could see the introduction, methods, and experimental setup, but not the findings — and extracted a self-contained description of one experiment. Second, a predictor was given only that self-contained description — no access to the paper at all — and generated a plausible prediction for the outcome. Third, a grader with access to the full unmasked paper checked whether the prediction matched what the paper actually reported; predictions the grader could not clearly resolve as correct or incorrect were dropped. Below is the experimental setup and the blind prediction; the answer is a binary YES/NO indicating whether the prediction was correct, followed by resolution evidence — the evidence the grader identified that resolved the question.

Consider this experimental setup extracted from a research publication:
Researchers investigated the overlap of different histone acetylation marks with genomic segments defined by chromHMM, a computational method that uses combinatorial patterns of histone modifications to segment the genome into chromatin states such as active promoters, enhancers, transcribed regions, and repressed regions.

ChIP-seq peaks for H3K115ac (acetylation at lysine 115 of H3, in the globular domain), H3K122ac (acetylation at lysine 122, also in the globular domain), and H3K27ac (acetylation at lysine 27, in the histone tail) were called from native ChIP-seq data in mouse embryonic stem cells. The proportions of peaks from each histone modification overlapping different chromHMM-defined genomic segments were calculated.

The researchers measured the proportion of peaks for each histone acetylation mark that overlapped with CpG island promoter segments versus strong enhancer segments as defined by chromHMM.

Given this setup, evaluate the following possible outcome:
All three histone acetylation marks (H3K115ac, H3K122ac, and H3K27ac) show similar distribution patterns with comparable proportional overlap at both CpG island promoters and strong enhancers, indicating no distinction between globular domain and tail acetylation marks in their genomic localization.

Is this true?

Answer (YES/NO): NO